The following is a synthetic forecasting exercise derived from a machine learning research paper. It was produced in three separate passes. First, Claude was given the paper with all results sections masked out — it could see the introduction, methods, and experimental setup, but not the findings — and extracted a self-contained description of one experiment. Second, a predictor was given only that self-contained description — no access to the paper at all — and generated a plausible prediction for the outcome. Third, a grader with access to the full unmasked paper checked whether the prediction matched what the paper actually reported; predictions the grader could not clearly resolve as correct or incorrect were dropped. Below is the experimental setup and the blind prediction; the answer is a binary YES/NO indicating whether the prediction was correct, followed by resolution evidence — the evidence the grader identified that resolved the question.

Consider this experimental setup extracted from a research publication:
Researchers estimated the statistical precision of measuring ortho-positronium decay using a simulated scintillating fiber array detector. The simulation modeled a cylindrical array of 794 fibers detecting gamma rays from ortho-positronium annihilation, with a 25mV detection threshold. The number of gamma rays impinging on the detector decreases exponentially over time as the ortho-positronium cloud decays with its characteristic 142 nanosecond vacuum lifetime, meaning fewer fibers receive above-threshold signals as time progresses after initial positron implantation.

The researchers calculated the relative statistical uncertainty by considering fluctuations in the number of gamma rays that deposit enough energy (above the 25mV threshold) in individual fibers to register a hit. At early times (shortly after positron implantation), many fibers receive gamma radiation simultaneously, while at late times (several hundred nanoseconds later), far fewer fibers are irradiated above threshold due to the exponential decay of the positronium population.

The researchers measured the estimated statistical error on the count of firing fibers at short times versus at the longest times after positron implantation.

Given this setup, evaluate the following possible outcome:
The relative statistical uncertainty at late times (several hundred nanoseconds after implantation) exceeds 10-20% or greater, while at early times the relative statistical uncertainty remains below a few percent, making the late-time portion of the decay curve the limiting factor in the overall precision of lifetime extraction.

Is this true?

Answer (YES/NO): NO